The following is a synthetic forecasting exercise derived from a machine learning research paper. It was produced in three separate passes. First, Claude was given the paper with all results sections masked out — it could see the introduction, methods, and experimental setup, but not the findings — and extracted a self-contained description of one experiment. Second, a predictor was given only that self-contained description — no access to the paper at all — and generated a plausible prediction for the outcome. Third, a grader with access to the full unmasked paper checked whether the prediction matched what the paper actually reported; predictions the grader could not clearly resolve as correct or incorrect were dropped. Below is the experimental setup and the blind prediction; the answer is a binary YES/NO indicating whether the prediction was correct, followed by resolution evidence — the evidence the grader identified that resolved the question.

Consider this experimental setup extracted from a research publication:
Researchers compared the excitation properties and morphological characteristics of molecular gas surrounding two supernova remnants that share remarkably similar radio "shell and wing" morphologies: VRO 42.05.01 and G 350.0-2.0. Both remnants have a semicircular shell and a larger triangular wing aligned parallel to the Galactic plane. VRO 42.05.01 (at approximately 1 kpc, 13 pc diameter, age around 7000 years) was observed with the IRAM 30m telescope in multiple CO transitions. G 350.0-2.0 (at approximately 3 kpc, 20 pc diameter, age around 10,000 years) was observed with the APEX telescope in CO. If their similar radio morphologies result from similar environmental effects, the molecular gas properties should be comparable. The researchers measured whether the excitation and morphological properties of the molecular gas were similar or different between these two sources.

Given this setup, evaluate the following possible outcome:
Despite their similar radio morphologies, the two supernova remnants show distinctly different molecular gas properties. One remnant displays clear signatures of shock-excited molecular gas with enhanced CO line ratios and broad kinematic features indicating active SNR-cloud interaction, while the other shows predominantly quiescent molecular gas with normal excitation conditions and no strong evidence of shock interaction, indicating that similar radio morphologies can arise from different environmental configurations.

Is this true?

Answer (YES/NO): YES